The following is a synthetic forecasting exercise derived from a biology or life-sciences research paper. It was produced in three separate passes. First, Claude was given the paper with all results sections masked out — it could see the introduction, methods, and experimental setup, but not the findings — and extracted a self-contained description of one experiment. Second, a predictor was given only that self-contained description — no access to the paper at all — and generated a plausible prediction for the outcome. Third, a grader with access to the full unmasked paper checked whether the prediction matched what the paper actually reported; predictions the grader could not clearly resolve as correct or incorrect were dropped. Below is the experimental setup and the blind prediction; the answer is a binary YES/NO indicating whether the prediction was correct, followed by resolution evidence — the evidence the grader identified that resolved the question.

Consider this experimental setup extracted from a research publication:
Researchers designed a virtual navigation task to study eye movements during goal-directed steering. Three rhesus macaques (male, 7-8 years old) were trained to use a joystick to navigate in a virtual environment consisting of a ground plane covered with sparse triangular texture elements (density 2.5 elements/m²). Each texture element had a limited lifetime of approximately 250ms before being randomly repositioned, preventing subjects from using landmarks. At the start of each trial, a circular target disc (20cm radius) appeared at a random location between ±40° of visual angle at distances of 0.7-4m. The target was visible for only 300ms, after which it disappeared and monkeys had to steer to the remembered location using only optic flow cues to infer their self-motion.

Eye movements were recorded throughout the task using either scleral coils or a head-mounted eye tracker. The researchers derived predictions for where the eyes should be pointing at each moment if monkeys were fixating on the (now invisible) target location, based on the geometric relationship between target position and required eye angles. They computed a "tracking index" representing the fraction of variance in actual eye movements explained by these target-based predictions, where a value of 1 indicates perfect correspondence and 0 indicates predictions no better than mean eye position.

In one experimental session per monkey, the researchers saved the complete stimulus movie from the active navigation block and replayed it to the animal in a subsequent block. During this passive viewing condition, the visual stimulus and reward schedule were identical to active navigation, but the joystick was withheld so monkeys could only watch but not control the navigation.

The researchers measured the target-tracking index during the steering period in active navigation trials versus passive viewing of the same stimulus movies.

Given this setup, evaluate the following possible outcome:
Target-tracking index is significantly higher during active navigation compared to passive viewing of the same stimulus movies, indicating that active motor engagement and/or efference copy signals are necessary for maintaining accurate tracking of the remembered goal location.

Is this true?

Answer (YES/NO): YES